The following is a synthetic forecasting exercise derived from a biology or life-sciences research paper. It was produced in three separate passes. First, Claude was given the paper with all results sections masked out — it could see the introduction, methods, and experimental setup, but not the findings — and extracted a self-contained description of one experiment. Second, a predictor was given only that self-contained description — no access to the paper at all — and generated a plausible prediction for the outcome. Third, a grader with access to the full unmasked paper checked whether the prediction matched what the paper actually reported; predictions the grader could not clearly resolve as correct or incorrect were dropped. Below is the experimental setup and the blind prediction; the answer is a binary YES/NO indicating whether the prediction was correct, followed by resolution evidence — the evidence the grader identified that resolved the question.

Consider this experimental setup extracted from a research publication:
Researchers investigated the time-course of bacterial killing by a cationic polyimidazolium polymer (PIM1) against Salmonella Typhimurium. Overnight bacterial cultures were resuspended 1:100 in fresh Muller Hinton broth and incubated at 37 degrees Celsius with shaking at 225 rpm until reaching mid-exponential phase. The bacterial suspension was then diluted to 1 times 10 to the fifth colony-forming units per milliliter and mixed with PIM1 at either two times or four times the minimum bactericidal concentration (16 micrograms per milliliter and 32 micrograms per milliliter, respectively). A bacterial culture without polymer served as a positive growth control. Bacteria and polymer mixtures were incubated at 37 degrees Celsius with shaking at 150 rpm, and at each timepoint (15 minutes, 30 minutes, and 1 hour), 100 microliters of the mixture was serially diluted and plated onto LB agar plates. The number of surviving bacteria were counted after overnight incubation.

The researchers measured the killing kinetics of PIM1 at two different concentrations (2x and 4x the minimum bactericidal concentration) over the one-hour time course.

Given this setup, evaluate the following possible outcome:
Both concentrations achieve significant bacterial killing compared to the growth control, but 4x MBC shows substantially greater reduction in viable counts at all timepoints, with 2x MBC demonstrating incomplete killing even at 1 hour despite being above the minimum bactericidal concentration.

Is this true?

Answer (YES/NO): NO